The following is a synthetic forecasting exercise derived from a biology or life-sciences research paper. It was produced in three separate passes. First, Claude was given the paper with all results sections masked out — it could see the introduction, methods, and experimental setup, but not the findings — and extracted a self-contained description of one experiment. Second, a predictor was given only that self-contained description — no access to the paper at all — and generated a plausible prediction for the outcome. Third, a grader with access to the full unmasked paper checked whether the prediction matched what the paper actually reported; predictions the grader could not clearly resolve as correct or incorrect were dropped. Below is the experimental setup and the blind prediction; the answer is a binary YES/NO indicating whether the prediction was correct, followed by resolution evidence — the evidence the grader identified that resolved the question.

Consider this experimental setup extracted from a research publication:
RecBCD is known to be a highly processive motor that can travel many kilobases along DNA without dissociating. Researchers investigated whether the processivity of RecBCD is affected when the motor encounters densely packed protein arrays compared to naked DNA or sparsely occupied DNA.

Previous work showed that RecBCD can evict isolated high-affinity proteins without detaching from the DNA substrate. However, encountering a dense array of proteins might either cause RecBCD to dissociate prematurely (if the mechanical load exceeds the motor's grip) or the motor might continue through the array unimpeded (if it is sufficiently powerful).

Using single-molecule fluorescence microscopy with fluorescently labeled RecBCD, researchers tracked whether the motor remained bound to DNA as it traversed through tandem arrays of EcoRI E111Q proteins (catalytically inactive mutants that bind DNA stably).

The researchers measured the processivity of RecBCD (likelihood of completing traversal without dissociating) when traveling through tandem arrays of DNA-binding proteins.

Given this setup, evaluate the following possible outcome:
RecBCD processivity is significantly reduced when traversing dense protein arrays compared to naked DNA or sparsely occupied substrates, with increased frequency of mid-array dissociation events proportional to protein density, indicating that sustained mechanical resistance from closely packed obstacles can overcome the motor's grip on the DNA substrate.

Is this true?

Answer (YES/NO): NO